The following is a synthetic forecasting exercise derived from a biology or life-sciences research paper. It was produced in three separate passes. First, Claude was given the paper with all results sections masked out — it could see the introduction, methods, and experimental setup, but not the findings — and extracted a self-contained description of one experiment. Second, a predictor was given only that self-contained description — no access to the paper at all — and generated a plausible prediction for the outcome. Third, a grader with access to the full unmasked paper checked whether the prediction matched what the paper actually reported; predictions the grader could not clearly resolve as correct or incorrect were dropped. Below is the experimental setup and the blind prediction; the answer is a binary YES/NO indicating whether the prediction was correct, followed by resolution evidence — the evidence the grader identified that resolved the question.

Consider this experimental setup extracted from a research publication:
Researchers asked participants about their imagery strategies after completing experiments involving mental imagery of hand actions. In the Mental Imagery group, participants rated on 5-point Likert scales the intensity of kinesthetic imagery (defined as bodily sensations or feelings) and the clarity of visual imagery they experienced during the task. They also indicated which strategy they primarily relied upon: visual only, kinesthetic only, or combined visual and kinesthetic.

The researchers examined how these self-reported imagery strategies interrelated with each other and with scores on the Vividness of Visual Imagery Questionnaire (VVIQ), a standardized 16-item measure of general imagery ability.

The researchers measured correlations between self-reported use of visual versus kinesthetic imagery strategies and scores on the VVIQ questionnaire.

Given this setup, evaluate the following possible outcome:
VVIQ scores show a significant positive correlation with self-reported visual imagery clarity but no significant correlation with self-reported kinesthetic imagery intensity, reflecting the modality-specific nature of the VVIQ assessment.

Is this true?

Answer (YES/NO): YES